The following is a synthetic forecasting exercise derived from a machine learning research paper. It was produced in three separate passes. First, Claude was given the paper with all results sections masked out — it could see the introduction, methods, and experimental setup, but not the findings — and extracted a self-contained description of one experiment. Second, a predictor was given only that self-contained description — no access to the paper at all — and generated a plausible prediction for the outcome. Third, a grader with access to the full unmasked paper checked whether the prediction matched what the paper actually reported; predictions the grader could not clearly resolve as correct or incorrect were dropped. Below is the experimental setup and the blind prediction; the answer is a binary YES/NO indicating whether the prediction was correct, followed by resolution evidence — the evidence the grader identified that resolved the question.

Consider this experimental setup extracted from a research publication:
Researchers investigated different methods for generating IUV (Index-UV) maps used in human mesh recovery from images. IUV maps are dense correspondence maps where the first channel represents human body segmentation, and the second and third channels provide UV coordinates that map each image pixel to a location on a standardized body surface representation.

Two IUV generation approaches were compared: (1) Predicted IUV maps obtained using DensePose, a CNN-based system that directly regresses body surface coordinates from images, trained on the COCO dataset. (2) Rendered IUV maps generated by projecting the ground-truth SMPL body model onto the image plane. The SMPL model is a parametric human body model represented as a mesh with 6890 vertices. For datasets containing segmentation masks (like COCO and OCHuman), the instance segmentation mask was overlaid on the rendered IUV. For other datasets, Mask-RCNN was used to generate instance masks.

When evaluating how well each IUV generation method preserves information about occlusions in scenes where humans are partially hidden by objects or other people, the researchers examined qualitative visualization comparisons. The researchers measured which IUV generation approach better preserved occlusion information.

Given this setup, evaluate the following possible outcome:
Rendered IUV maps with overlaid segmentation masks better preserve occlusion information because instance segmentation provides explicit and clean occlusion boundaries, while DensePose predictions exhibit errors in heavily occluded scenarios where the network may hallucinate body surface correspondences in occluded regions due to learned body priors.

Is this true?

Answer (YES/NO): NO